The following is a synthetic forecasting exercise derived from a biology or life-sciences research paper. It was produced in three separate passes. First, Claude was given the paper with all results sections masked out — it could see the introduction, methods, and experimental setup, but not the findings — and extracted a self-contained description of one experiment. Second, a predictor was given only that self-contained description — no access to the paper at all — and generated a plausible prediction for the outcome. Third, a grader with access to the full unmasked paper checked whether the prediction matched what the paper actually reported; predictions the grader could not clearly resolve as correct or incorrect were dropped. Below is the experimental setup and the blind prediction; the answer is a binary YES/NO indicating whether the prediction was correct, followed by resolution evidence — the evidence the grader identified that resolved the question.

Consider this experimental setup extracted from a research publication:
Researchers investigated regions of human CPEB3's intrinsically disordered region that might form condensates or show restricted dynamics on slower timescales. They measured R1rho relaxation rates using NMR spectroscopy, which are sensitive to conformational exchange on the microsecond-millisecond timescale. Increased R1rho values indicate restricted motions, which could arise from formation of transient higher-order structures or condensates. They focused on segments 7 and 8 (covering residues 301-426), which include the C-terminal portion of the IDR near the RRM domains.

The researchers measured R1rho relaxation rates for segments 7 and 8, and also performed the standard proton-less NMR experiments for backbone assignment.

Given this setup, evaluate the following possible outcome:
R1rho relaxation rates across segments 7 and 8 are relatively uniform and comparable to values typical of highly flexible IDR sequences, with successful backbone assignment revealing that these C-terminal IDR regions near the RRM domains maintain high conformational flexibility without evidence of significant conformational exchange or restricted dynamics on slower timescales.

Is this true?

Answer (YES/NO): NO